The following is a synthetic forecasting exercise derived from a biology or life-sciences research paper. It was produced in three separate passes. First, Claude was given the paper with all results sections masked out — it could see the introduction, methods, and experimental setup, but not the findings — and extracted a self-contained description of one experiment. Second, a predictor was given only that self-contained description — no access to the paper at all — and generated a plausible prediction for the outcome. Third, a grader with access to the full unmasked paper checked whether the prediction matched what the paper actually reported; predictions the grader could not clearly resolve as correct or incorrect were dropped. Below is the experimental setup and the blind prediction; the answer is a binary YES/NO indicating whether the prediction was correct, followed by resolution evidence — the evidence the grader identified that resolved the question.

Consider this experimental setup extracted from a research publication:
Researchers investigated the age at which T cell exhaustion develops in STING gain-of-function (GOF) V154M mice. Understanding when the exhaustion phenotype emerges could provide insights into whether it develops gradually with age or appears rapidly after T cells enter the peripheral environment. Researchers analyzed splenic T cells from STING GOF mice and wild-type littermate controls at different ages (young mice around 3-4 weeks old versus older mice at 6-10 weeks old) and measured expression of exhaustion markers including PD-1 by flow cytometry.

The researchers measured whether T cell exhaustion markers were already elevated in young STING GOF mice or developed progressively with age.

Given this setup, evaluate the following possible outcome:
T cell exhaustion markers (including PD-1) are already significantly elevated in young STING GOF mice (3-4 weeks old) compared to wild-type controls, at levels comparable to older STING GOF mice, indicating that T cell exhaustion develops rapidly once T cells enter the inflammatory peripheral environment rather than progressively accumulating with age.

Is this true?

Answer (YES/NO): YES